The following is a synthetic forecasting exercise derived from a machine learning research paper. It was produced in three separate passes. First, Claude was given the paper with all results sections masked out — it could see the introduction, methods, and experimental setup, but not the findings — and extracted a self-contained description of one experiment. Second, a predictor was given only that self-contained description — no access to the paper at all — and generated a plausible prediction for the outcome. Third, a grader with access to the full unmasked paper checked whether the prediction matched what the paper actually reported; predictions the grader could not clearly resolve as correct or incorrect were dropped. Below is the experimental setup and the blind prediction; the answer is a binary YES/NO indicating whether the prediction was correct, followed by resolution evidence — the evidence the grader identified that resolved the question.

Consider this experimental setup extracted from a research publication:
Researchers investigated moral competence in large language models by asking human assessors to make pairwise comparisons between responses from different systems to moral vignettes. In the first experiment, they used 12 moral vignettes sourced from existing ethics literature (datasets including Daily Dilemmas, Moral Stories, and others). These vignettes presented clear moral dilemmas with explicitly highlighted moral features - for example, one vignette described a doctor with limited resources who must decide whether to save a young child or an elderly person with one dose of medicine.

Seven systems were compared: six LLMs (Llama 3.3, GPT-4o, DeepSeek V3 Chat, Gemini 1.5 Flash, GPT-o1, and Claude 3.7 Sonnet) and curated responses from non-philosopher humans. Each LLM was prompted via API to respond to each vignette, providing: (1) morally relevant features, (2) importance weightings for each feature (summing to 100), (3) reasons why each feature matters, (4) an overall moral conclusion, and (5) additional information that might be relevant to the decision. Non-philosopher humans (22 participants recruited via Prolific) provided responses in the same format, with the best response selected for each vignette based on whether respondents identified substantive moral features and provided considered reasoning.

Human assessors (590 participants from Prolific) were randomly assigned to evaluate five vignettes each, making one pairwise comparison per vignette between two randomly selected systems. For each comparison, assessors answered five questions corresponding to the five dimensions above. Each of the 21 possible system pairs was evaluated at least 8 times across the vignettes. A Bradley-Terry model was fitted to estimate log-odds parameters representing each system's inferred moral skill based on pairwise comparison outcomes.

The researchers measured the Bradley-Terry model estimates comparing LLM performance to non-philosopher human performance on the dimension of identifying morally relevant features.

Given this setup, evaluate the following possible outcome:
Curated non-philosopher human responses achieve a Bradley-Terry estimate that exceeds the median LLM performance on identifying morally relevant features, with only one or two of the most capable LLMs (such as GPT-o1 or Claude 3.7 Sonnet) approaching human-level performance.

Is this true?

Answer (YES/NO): NO